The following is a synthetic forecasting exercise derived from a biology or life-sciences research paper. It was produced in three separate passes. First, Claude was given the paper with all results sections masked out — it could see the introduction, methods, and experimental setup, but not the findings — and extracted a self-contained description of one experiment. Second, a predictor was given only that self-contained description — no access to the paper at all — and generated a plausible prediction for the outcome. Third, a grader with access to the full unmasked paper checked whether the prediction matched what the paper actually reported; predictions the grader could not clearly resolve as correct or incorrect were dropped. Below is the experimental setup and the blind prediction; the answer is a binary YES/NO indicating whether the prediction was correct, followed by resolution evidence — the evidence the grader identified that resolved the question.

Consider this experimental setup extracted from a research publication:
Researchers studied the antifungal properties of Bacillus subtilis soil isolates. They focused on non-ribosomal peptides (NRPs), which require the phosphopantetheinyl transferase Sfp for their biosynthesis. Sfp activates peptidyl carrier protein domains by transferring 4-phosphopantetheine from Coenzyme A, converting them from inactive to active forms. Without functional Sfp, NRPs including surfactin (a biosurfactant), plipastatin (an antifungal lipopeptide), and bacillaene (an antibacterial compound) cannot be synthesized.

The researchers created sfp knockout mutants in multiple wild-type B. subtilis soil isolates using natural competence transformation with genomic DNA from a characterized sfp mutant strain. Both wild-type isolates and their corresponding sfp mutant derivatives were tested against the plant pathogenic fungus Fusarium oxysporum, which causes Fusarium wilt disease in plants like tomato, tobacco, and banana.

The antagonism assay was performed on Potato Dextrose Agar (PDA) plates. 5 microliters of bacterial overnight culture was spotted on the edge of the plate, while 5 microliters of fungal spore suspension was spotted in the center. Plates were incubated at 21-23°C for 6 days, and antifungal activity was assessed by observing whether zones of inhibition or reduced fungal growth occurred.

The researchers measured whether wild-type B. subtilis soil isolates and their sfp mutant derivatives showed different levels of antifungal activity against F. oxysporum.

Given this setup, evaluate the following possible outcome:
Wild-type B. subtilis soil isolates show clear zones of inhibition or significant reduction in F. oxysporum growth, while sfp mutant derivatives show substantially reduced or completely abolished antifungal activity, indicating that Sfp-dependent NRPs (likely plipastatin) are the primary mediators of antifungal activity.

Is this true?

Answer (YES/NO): YES